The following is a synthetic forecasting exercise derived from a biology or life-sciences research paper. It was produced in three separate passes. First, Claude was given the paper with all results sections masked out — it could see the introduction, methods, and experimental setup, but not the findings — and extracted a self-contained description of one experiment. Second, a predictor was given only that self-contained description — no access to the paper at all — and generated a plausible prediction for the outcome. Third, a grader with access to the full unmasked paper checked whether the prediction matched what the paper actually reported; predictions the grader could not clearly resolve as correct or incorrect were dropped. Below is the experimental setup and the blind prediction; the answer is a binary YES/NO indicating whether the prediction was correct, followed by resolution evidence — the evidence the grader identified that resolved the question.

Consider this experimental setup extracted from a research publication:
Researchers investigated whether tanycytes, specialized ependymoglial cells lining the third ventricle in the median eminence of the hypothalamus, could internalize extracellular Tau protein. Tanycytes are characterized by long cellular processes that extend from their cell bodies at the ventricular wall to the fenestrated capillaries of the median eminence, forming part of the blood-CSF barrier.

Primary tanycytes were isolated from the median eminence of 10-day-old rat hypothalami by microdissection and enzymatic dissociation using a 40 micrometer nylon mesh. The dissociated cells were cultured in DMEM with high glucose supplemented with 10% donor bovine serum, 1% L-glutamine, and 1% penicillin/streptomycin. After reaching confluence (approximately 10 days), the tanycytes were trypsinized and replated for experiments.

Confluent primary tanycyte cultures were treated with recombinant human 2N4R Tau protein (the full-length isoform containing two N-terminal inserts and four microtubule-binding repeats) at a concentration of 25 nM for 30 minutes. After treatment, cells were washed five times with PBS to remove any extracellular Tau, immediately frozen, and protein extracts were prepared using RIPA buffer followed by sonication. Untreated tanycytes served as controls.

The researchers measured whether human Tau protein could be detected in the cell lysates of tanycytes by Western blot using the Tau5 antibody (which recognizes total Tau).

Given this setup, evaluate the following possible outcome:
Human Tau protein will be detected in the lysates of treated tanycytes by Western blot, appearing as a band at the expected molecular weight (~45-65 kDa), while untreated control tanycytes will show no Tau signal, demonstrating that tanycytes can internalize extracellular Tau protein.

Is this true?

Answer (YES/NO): YES